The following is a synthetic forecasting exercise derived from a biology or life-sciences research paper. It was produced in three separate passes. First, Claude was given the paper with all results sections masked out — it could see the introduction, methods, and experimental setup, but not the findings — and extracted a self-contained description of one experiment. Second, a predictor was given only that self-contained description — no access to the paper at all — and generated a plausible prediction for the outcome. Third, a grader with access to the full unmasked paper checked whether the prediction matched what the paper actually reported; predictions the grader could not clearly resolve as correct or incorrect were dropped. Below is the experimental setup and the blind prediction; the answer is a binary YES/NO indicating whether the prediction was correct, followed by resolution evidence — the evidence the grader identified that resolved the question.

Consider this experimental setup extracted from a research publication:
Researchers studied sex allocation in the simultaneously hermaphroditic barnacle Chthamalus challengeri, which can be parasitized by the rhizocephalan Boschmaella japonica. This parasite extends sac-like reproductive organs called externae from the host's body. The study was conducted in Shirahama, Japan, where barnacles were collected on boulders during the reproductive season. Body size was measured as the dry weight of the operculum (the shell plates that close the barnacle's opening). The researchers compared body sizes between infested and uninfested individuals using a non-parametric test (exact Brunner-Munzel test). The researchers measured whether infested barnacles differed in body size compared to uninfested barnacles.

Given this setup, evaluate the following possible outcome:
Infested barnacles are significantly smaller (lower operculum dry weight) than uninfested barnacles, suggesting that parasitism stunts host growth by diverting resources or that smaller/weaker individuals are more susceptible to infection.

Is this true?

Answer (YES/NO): NO